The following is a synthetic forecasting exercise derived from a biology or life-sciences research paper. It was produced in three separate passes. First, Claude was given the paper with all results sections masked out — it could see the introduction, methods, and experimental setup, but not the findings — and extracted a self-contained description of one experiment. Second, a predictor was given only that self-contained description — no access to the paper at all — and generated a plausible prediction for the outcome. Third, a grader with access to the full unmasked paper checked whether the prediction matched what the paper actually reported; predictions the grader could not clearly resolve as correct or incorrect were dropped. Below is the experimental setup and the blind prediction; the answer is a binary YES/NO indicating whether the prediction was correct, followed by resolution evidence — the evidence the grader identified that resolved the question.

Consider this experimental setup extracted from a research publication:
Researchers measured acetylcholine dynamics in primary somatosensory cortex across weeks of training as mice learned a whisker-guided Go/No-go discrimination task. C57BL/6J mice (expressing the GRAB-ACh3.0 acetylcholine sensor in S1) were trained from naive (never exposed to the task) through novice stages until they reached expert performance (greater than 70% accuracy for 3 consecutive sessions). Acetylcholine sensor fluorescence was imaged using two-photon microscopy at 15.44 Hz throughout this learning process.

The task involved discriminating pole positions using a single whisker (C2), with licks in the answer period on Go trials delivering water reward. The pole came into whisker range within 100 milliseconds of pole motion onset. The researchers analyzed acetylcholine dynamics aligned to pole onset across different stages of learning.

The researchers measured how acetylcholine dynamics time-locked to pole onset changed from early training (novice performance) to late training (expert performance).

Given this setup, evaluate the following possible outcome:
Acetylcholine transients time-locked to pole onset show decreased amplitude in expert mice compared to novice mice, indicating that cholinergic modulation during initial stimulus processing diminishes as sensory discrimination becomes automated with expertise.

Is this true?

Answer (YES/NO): NO